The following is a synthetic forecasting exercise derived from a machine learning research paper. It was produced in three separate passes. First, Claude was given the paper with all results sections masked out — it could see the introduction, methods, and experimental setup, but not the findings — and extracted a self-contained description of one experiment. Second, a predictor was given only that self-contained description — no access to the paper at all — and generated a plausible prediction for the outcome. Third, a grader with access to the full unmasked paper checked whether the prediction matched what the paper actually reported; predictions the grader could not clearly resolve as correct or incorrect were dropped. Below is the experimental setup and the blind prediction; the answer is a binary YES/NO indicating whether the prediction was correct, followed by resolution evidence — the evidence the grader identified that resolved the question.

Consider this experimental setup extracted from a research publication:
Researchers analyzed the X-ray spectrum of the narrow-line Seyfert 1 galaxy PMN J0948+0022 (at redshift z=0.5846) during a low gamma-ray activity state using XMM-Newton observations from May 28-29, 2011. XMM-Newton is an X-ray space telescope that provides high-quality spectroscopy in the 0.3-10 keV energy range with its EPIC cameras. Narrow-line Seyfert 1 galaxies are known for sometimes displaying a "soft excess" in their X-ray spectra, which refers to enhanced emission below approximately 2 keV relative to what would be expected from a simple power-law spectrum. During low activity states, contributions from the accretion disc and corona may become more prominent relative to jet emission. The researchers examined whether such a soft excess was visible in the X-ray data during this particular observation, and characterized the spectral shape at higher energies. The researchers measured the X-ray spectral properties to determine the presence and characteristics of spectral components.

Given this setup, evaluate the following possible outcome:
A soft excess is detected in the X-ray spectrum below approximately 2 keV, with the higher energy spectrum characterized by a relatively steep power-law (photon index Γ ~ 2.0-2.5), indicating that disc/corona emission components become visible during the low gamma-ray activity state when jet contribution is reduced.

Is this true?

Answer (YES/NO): NO